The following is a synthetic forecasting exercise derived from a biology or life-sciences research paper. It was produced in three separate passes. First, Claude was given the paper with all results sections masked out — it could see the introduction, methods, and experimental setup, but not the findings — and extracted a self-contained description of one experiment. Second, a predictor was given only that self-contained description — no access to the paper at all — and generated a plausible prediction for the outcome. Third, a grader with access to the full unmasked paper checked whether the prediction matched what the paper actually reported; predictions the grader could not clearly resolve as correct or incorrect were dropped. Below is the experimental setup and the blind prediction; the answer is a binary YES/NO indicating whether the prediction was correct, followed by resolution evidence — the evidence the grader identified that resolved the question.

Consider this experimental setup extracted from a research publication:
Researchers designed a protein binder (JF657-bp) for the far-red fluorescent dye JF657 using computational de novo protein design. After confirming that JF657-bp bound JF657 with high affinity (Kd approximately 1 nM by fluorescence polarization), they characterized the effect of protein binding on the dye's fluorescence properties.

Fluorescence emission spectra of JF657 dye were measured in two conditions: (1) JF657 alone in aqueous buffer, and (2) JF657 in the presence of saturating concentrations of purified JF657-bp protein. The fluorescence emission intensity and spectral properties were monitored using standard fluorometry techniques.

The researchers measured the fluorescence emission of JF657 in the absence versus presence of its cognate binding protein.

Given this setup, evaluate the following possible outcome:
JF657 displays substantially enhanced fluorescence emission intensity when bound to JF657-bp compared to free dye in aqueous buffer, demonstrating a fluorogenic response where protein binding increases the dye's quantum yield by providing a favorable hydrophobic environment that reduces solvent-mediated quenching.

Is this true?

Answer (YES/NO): YES